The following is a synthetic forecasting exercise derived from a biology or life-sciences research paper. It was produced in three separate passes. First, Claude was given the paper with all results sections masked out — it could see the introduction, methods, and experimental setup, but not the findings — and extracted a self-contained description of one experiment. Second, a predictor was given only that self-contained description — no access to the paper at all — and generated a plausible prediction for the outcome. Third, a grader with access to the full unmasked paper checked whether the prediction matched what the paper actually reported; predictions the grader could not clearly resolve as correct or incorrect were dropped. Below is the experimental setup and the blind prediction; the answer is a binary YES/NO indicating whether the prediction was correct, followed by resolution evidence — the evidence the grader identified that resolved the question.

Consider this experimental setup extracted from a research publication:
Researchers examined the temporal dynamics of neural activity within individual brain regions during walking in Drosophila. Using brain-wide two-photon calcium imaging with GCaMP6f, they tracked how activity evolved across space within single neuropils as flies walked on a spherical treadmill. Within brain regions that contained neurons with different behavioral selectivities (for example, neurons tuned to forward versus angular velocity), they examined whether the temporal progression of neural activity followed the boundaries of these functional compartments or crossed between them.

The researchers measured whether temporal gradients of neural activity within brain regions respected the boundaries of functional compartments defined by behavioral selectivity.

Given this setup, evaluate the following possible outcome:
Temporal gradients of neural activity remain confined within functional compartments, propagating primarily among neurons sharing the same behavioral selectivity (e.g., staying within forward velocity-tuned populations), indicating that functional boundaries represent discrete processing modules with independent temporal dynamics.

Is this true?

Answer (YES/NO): NO